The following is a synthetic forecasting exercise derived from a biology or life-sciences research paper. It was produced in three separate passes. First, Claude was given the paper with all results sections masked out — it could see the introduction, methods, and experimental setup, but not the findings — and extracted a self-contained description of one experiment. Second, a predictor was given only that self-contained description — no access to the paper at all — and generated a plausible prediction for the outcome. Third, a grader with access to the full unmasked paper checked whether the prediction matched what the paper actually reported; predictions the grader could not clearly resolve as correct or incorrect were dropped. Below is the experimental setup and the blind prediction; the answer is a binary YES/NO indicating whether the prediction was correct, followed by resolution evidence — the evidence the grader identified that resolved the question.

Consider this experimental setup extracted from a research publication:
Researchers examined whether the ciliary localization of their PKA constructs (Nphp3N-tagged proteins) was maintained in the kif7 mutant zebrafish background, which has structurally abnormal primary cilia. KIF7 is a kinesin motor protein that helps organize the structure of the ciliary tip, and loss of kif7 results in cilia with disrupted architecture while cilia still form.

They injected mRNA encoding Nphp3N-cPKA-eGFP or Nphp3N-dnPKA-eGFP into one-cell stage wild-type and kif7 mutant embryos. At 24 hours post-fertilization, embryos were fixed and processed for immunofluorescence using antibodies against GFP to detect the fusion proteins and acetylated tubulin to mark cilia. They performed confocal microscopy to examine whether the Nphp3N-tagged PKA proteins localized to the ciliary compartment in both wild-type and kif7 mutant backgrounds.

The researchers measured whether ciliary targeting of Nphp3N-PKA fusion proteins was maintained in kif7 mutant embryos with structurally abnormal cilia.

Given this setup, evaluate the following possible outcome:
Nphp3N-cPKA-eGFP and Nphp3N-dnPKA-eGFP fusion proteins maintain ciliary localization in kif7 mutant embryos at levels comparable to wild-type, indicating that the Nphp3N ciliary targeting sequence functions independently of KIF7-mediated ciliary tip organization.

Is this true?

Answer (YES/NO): YES